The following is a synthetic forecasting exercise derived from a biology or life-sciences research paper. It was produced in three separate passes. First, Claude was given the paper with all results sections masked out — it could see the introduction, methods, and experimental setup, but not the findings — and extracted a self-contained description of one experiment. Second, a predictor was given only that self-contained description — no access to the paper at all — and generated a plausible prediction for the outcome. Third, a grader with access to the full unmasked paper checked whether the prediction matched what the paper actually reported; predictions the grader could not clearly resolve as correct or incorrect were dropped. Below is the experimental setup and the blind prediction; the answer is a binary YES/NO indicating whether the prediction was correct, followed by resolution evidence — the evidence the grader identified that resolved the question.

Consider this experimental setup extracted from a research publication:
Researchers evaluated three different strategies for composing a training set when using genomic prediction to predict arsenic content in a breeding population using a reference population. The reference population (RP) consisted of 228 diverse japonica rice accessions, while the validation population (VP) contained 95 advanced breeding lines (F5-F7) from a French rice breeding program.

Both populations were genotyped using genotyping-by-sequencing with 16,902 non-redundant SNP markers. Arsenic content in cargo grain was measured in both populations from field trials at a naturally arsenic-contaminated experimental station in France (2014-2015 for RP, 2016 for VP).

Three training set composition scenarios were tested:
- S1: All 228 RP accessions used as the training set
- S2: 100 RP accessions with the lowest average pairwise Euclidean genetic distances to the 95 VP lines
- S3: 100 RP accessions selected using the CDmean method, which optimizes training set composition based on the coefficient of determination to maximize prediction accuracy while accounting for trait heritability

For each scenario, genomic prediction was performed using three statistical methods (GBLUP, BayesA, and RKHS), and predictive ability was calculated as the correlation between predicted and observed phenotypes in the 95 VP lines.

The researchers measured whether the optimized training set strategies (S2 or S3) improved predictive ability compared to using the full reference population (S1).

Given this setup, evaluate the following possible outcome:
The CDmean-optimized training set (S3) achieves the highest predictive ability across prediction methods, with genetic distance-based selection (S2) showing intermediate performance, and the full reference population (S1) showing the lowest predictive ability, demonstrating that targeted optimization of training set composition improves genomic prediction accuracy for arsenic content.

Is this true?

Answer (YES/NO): NO